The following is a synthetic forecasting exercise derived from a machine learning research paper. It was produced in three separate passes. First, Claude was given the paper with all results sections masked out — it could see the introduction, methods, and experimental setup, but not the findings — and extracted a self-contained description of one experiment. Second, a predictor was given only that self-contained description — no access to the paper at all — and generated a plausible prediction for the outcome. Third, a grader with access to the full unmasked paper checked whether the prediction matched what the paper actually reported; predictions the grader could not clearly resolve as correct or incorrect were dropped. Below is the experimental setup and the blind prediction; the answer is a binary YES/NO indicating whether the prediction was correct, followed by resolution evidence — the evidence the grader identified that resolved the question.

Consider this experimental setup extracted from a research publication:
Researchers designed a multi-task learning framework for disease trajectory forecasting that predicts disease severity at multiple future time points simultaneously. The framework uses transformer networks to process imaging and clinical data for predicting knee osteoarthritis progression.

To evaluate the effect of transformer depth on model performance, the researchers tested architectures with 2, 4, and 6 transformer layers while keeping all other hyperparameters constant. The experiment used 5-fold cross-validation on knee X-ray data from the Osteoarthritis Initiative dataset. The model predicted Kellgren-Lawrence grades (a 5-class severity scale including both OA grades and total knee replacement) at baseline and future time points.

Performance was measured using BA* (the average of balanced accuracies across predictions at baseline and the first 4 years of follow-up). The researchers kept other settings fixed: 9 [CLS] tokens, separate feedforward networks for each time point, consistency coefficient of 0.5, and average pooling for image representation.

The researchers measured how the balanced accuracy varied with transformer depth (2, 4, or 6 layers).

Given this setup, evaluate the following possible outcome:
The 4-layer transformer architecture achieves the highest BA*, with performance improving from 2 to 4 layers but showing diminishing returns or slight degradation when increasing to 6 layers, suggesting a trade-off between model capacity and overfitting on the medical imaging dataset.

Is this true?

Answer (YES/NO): YES